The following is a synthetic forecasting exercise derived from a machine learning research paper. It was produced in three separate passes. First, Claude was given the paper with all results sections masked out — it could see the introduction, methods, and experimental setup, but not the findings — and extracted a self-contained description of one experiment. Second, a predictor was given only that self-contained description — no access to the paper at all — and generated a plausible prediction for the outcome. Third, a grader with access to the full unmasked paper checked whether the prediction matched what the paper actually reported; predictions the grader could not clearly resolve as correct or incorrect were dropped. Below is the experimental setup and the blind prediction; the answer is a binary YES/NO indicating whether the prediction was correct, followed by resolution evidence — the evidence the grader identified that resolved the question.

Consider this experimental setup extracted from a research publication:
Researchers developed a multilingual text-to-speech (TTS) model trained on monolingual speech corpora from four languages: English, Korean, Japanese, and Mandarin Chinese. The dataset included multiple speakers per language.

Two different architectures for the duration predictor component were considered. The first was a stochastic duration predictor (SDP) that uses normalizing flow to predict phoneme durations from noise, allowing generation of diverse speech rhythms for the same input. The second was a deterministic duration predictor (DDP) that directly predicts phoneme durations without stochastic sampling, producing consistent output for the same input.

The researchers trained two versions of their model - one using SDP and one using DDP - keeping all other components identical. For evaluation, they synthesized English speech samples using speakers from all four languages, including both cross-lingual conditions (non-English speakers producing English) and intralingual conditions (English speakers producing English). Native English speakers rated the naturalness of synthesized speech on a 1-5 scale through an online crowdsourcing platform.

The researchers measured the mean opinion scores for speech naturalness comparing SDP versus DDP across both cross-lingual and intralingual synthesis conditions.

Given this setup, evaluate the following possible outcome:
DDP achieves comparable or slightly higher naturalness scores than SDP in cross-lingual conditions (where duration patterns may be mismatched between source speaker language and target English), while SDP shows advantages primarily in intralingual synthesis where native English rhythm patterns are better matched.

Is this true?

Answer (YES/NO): NO